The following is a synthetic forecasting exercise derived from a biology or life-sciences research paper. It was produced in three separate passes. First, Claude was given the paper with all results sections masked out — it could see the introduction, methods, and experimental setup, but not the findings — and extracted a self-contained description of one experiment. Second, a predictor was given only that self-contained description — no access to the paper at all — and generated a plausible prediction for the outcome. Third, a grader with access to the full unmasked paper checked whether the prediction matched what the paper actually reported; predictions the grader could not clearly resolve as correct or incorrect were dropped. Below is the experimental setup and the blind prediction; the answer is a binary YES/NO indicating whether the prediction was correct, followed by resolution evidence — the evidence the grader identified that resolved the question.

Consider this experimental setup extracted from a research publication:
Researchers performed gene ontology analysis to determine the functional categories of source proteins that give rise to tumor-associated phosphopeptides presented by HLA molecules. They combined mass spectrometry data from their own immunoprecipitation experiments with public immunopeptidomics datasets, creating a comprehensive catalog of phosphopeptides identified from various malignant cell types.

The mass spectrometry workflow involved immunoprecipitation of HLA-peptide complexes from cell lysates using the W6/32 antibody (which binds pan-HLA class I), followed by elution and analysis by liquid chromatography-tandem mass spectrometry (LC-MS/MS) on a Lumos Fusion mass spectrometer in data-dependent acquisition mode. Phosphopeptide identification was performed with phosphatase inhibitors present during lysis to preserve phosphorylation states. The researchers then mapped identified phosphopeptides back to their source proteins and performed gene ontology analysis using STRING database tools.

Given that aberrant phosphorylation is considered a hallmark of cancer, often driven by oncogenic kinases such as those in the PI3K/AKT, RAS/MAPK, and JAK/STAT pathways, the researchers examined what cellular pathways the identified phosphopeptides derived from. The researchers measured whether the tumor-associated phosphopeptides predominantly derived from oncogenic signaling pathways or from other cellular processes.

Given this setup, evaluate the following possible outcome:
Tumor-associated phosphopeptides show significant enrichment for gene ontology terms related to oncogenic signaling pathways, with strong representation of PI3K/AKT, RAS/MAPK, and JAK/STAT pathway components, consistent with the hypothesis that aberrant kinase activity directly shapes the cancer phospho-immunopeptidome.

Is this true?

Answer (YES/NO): NO